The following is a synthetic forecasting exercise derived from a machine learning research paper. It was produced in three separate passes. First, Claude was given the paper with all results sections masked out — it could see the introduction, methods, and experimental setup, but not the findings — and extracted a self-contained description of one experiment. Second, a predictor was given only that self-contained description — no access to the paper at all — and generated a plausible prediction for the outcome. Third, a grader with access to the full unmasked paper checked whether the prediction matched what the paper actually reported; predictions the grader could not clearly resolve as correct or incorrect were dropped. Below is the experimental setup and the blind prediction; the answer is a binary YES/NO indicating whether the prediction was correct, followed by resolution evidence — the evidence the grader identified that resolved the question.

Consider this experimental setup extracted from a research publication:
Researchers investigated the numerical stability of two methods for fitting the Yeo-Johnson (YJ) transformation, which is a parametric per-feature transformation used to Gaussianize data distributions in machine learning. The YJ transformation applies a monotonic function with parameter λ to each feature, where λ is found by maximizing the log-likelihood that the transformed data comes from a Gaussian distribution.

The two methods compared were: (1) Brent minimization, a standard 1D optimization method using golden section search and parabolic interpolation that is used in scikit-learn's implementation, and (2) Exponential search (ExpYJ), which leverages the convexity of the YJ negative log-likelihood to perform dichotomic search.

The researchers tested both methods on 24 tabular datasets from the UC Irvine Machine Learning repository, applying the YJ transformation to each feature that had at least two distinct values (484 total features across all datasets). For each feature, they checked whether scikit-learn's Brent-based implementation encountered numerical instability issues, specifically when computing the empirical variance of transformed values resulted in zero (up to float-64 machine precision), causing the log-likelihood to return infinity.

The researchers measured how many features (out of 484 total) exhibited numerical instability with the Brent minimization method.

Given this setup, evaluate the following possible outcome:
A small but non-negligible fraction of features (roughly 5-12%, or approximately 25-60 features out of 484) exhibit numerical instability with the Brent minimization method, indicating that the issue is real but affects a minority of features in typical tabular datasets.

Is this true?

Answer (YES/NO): NO